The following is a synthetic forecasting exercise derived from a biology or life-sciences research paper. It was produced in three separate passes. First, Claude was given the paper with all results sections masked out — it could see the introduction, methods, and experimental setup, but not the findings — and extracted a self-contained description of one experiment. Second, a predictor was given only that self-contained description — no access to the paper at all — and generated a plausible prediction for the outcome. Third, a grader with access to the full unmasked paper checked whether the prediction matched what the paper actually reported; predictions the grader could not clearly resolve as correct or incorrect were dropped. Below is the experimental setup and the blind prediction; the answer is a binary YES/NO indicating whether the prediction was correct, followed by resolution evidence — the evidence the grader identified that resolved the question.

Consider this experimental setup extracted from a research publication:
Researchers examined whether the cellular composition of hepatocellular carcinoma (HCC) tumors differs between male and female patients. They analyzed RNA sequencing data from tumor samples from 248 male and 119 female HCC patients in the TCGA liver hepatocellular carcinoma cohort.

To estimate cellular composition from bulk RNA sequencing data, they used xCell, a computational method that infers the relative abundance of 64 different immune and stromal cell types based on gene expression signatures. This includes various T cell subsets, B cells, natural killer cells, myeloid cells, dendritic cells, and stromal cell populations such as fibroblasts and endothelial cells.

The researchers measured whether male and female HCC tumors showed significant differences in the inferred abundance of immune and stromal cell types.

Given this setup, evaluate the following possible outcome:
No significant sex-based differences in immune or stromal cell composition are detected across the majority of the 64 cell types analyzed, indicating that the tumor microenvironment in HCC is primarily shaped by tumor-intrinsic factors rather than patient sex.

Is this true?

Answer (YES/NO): YES